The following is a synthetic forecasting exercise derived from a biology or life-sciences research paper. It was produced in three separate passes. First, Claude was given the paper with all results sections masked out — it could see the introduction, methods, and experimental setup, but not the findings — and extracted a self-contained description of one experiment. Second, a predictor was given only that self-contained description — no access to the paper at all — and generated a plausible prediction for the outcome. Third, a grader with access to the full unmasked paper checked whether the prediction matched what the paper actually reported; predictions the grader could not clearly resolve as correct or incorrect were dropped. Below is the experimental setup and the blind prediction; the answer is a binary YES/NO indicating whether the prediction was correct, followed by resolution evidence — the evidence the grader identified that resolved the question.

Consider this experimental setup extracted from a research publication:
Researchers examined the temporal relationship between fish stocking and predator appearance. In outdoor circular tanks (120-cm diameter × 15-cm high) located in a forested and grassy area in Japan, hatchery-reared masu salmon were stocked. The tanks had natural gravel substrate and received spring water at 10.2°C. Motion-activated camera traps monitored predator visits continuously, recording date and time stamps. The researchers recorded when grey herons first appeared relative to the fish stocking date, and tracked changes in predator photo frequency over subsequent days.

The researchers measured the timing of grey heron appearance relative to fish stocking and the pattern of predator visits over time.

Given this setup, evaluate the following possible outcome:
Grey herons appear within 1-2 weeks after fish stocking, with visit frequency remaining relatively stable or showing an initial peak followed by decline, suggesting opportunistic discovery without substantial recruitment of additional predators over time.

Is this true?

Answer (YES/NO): NO